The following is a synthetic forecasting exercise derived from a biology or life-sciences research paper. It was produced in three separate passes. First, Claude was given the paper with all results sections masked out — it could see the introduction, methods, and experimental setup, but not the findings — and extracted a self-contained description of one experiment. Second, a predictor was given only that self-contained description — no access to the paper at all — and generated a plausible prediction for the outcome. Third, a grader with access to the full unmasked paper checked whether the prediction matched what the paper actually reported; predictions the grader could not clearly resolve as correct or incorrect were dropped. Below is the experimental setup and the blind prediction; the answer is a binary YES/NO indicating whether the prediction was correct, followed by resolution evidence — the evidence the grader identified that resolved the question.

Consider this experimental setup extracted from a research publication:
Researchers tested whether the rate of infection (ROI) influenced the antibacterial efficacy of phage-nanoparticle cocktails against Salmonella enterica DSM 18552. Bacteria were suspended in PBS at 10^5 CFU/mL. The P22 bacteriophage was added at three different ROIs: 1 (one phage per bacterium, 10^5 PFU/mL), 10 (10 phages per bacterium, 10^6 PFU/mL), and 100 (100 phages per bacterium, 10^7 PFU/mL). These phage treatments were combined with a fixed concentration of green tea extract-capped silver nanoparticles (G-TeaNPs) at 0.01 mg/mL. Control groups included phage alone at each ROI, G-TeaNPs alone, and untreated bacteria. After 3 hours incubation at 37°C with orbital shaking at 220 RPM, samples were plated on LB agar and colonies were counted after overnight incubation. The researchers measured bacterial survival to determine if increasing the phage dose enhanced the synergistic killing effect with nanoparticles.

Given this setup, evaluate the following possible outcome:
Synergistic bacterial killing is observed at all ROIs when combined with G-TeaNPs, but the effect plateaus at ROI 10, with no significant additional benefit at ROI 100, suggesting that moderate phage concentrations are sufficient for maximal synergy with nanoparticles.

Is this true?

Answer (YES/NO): NO